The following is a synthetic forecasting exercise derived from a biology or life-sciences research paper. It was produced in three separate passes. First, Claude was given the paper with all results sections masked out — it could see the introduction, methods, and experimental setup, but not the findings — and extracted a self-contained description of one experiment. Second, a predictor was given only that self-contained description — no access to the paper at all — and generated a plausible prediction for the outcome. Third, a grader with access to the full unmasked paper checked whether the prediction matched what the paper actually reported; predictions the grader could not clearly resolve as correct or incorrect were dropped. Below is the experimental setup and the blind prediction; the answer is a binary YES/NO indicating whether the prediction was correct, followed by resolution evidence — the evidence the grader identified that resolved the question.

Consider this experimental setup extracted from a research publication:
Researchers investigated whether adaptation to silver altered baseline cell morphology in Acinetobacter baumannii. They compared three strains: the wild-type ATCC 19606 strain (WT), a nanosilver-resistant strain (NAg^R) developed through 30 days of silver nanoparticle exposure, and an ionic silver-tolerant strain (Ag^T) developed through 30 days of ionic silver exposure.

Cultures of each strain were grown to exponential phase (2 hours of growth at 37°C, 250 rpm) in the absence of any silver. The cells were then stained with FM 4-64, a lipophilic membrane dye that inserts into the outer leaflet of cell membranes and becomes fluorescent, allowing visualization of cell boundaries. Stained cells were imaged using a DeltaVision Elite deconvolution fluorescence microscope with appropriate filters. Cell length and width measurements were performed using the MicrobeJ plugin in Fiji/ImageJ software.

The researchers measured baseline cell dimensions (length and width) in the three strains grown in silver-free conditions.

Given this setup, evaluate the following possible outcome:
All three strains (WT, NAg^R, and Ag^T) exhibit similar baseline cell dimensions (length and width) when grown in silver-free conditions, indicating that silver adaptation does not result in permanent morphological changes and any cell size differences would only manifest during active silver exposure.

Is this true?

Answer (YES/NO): NO